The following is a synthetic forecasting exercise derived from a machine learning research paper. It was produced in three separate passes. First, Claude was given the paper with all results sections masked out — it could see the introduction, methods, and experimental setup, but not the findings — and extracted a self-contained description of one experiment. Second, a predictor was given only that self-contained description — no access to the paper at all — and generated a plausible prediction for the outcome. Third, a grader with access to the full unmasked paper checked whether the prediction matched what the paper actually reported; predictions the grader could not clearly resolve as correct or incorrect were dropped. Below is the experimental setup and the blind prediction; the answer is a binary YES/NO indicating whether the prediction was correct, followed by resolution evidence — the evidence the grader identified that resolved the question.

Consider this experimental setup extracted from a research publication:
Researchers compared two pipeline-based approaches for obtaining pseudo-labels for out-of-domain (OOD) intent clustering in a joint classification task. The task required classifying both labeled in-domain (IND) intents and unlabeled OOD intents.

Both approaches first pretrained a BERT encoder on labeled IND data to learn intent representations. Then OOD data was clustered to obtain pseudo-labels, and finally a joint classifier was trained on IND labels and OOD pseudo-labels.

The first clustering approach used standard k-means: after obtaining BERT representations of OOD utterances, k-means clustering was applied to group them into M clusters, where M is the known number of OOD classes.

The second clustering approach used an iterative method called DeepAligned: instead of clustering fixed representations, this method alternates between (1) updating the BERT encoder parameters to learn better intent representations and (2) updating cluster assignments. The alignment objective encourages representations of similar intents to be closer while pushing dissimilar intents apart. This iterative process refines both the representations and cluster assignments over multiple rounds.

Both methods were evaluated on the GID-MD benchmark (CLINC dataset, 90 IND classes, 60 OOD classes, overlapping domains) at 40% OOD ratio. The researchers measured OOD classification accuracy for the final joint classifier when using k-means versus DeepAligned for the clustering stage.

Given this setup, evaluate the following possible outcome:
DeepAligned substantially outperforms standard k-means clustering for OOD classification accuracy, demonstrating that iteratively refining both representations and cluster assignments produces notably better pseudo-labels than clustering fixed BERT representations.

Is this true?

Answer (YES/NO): YES